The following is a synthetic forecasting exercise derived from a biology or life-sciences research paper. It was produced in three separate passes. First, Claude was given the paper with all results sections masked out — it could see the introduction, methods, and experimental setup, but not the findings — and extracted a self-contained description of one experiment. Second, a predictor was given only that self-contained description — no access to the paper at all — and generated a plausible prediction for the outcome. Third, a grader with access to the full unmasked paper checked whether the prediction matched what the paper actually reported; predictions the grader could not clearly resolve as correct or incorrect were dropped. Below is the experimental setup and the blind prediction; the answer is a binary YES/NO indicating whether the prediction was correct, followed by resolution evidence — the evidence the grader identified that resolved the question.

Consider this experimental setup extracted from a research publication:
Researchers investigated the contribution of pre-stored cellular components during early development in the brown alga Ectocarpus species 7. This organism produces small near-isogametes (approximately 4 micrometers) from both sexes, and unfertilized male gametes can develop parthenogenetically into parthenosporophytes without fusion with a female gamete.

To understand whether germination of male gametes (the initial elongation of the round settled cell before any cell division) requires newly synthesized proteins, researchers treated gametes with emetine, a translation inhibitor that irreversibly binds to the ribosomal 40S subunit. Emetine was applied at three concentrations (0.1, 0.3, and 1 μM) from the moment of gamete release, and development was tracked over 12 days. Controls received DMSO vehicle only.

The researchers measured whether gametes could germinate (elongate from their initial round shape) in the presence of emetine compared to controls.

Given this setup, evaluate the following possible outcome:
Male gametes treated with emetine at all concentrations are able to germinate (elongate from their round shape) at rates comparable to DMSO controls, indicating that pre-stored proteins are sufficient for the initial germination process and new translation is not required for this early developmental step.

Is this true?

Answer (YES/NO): NO